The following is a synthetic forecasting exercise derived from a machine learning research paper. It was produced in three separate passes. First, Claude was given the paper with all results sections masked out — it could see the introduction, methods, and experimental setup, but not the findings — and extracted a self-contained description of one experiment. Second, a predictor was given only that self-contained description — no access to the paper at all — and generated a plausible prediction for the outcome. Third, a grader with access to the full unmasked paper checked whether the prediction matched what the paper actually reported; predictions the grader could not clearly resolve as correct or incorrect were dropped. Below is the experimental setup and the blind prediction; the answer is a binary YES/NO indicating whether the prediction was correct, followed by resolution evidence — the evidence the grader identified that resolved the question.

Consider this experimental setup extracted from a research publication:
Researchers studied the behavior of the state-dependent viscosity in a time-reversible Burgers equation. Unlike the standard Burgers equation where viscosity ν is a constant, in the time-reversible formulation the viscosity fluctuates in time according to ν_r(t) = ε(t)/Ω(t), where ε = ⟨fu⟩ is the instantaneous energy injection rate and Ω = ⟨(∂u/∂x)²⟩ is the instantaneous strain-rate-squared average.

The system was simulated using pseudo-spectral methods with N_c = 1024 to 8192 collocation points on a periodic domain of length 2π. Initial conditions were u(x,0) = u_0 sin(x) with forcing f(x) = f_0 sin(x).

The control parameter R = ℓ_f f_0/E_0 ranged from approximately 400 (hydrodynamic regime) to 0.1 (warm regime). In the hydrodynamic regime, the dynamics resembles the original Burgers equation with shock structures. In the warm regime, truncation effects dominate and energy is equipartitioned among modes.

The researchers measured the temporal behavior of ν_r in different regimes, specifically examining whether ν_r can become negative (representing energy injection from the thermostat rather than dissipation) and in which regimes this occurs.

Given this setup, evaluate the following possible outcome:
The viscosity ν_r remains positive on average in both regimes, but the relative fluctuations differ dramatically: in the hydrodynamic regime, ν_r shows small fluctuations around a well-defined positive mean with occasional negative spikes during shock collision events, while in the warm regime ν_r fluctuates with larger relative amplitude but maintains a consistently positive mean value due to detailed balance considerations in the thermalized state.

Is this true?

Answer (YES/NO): NO